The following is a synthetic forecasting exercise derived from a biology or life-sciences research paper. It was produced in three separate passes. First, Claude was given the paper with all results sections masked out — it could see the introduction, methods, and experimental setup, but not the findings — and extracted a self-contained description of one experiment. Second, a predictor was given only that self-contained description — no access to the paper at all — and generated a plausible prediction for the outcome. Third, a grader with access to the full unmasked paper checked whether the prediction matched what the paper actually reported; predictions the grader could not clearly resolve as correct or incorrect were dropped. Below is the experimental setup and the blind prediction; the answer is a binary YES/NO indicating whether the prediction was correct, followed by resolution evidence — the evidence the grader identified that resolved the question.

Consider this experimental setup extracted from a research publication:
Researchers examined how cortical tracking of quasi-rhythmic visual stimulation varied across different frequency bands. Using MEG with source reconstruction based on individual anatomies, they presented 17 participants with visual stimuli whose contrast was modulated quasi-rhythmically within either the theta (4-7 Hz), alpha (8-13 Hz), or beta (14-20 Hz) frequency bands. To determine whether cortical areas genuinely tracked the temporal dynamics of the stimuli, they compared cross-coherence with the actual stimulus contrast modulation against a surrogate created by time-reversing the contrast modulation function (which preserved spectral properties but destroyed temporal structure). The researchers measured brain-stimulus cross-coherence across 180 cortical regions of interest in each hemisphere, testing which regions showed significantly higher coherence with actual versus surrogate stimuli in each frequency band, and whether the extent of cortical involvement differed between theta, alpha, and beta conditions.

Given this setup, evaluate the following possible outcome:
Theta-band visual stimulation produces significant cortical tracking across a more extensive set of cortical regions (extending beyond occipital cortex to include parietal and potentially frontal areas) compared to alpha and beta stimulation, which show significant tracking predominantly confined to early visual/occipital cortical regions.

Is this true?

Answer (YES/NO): YES